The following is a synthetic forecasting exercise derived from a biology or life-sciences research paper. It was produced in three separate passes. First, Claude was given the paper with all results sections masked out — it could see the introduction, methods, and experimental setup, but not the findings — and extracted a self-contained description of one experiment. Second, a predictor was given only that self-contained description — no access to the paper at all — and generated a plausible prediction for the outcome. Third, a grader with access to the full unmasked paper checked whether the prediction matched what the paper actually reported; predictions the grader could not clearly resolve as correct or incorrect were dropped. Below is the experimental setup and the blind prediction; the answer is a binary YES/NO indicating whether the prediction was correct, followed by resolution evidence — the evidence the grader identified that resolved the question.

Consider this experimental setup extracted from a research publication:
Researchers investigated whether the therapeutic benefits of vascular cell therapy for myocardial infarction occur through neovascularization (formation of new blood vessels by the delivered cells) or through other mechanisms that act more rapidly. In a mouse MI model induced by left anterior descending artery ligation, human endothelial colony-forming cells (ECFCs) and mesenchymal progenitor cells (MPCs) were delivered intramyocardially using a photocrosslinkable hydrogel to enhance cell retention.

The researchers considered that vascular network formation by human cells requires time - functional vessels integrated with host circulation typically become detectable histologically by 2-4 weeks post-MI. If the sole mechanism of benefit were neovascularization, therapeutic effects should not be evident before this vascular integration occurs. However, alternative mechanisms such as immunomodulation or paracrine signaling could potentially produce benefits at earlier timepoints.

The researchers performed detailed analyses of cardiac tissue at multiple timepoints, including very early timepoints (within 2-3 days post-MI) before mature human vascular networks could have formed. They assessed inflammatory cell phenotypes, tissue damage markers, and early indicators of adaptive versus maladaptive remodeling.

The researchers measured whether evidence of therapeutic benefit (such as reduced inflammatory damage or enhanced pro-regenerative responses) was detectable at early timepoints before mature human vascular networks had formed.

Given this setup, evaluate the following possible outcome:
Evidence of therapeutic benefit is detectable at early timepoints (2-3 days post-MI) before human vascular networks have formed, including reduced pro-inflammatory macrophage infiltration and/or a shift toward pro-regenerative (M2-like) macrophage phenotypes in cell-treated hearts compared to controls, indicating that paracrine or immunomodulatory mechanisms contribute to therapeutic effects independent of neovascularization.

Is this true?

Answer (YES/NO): NO